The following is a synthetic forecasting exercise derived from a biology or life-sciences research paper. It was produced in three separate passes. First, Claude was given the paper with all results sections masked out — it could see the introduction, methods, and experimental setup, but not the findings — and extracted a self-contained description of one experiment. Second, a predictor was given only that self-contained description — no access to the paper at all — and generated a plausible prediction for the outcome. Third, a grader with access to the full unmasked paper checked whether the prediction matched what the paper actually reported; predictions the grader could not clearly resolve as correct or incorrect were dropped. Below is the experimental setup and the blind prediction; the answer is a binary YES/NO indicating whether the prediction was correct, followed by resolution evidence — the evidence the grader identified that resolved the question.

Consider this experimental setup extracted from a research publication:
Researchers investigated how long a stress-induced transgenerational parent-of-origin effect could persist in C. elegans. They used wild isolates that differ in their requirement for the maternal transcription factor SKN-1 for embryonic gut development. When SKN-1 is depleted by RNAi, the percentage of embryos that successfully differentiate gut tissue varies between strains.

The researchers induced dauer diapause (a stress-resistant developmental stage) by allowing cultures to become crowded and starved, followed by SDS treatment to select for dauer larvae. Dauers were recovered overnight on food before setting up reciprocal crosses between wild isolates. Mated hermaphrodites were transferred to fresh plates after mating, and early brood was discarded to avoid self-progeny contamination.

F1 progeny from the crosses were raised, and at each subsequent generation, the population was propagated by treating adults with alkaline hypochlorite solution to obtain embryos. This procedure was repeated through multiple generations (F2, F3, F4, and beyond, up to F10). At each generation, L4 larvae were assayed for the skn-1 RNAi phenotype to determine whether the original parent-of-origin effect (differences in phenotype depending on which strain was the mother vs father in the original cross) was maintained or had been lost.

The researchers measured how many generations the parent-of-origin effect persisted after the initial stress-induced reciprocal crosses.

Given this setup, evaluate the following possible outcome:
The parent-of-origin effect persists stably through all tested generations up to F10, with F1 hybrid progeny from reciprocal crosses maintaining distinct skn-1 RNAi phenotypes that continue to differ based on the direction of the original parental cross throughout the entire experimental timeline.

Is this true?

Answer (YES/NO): YES